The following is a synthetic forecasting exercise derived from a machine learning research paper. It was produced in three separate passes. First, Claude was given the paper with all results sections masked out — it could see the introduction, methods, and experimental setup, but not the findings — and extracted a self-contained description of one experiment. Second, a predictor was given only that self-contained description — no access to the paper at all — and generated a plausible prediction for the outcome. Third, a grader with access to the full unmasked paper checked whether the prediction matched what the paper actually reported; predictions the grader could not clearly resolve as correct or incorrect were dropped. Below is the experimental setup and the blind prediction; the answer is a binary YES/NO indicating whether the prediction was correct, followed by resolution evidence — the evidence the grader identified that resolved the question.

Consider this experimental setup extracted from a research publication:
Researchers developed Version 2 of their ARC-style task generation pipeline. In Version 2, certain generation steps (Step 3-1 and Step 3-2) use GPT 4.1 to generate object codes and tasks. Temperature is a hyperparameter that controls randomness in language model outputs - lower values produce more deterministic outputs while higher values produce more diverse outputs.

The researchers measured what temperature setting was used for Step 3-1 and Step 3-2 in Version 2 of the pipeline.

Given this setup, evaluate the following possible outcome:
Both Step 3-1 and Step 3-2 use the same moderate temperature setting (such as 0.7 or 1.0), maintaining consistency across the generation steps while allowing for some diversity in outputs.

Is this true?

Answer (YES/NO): NO